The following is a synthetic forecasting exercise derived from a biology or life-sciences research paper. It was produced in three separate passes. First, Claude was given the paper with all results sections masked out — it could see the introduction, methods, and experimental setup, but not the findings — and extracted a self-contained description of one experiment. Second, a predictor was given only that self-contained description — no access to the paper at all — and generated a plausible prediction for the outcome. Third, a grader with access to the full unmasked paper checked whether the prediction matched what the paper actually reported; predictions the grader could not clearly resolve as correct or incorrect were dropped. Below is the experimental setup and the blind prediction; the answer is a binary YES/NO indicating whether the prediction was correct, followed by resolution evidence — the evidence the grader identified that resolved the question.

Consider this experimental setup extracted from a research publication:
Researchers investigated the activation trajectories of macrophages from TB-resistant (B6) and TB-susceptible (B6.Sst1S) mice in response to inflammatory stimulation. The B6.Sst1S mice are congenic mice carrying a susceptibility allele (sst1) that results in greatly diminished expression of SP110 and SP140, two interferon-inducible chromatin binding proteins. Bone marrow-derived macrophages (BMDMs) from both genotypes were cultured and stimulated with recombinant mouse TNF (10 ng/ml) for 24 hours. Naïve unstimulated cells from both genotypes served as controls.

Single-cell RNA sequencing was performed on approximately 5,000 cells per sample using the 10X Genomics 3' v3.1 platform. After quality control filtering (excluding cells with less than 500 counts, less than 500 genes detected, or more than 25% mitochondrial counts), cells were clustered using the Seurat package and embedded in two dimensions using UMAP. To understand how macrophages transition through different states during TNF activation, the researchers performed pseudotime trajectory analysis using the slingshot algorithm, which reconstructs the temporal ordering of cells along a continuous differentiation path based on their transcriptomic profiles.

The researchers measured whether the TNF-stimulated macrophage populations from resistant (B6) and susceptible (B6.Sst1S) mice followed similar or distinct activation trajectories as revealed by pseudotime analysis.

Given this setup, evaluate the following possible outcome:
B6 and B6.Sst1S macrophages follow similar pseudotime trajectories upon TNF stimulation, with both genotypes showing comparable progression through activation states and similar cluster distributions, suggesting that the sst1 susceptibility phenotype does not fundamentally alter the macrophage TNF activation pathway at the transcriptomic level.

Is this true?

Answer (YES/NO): NO